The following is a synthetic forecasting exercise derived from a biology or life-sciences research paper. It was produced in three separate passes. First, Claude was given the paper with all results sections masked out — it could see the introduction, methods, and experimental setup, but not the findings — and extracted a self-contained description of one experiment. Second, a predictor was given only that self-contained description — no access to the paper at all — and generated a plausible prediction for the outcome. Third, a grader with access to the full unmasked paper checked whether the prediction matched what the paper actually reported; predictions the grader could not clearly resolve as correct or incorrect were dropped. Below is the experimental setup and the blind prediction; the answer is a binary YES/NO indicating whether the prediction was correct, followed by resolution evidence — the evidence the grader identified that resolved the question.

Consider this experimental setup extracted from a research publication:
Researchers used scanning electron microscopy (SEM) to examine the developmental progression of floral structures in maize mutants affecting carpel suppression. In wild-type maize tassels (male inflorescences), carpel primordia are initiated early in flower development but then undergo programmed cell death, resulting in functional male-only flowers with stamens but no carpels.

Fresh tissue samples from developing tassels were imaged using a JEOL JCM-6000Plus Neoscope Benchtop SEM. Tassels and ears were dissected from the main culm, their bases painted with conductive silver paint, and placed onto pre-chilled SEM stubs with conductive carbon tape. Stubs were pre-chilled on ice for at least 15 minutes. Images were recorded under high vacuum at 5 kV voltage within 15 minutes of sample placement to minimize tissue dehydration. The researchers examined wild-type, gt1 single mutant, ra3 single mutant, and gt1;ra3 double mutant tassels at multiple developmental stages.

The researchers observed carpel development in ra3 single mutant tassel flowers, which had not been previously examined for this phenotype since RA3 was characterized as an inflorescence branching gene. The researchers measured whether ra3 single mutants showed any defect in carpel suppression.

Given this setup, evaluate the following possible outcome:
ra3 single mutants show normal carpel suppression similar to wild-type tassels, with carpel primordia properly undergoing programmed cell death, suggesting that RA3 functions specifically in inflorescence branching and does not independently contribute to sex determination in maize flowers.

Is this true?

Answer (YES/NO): NO